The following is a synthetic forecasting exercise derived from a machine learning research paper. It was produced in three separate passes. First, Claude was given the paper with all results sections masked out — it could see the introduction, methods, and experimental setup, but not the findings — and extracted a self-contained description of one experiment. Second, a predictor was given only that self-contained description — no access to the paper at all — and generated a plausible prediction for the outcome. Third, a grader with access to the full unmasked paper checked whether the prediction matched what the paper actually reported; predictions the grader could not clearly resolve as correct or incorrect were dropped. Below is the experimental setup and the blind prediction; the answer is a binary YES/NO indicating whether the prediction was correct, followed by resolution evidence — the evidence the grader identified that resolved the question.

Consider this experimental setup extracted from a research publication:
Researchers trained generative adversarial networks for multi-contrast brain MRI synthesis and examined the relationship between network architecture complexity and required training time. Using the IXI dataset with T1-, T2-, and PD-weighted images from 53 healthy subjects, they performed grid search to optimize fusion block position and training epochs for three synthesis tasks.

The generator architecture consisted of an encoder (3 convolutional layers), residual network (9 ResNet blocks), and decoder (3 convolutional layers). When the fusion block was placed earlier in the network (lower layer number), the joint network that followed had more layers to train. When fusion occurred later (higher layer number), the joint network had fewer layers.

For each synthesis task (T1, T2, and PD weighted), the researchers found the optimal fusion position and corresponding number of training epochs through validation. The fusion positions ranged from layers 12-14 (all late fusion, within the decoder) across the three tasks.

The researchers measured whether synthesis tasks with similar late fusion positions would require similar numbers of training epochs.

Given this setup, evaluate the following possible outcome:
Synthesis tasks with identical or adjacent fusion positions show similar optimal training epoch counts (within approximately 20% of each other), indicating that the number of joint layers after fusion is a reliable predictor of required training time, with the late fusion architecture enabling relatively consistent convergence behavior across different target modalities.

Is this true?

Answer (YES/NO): NO